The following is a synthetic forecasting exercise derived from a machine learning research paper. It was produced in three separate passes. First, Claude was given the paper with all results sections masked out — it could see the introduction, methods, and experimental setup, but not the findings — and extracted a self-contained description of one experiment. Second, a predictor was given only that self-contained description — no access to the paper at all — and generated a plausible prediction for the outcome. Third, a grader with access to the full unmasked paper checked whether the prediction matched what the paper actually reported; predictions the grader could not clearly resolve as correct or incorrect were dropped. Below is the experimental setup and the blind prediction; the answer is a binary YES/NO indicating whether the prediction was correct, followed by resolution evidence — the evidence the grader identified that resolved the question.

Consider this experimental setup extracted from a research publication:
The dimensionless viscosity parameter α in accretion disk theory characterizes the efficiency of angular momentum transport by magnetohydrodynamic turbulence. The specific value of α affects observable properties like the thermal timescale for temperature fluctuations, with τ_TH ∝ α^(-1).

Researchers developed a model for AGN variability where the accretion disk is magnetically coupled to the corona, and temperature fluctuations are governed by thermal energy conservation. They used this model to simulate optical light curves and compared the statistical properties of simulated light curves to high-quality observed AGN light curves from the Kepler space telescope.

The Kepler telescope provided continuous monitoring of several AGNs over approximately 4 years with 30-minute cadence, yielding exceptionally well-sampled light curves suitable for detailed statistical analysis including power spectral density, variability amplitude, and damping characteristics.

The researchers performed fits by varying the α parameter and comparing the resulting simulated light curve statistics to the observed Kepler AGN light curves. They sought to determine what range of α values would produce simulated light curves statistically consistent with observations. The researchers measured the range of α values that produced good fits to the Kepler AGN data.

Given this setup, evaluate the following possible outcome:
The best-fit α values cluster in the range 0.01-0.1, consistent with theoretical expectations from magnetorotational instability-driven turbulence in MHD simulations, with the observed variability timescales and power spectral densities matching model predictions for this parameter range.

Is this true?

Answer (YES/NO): NO